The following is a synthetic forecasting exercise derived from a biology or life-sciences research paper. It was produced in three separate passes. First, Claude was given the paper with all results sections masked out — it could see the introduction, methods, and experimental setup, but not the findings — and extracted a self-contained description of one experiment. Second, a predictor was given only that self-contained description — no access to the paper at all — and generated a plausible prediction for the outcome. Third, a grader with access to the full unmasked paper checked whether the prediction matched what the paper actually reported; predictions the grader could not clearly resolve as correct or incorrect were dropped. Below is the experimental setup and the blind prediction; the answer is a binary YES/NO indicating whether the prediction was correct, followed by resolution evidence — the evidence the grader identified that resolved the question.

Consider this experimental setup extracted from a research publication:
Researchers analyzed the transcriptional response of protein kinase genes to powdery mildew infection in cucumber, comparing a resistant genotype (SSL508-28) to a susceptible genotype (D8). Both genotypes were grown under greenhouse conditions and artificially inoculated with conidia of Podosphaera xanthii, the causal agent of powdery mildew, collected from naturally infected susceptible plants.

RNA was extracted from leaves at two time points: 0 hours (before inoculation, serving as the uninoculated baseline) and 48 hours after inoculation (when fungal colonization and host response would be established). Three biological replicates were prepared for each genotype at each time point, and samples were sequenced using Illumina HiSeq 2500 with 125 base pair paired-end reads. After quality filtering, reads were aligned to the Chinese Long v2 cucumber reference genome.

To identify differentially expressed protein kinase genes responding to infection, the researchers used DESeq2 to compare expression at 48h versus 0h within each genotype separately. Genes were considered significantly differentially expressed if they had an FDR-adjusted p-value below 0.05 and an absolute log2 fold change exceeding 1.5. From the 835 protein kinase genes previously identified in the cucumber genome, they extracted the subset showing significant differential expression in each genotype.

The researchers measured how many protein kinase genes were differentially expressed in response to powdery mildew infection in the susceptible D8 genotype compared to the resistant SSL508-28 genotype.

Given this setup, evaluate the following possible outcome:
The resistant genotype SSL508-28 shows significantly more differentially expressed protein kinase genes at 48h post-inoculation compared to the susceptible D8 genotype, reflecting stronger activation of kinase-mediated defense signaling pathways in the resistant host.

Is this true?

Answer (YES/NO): NO